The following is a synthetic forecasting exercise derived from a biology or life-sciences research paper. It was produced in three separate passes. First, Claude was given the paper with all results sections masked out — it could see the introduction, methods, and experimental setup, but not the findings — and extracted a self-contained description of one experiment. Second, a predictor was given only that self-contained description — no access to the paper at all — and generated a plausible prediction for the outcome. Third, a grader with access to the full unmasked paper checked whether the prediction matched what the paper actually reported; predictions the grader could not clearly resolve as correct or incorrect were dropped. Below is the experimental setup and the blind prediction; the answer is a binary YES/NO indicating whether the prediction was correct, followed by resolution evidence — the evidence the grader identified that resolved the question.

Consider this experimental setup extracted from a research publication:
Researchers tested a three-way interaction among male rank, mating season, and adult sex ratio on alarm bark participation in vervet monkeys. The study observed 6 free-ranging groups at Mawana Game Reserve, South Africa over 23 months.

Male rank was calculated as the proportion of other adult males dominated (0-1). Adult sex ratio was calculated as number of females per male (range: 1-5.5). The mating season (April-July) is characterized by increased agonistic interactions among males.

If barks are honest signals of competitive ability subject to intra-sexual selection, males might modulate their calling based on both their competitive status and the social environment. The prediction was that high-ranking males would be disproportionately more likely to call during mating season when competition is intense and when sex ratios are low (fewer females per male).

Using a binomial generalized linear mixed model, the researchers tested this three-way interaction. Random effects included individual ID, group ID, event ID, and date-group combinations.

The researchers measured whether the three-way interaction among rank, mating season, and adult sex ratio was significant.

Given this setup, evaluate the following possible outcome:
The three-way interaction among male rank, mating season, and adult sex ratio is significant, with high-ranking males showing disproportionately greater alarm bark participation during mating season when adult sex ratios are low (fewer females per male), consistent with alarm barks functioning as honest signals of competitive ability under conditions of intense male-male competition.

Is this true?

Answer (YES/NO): NO